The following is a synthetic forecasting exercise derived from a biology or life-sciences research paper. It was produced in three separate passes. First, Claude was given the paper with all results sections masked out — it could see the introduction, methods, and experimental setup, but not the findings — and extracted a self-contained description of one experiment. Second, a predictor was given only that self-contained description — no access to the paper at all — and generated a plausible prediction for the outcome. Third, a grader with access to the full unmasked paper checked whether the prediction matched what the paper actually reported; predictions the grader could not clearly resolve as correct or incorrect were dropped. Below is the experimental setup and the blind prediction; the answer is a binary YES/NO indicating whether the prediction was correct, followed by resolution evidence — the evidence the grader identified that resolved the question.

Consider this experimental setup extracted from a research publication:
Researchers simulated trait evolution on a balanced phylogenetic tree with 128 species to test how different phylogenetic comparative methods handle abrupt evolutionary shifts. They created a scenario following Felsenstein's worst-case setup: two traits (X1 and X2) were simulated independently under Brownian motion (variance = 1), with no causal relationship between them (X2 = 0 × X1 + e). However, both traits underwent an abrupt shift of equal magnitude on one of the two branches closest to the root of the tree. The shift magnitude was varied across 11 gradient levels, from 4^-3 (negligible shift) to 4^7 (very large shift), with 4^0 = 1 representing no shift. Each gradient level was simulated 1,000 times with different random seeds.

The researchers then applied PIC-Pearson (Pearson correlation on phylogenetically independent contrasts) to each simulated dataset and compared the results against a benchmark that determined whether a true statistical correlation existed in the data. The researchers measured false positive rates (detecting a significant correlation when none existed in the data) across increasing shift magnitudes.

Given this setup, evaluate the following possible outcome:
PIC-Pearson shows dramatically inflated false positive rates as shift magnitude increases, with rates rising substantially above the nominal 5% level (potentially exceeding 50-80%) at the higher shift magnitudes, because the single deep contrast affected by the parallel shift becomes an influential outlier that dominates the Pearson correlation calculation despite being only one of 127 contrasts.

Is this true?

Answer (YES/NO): YES